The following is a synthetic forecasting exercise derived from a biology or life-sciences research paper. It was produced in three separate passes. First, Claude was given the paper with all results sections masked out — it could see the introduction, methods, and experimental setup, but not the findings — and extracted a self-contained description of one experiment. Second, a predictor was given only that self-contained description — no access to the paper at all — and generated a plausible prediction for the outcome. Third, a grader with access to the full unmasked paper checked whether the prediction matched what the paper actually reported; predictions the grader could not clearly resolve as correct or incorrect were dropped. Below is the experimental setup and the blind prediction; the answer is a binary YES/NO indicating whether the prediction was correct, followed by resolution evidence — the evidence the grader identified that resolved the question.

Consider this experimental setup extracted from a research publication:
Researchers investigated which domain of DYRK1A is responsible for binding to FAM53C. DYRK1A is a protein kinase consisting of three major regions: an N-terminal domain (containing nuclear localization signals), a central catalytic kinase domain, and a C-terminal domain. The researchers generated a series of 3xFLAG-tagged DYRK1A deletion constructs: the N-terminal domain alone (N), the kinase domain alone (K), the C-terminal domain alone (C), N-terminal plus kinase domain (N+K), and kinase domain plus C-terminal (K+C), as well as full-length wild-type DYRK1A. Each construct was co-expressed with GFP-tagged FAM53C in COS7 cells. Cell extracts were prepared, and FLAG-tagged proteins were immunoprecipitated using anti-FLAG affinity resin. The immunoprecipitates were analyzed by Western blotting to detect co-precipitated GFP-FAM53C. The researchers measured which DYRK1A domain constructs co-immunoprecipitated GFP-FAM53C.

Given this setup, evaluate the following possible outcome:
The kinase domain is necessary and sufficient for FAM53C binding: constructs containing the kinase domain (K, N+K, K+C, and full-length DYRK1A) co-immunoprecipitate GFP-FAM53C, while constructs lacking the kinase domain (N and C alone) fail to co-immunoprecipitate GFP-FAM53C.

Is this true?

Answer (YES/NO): YES